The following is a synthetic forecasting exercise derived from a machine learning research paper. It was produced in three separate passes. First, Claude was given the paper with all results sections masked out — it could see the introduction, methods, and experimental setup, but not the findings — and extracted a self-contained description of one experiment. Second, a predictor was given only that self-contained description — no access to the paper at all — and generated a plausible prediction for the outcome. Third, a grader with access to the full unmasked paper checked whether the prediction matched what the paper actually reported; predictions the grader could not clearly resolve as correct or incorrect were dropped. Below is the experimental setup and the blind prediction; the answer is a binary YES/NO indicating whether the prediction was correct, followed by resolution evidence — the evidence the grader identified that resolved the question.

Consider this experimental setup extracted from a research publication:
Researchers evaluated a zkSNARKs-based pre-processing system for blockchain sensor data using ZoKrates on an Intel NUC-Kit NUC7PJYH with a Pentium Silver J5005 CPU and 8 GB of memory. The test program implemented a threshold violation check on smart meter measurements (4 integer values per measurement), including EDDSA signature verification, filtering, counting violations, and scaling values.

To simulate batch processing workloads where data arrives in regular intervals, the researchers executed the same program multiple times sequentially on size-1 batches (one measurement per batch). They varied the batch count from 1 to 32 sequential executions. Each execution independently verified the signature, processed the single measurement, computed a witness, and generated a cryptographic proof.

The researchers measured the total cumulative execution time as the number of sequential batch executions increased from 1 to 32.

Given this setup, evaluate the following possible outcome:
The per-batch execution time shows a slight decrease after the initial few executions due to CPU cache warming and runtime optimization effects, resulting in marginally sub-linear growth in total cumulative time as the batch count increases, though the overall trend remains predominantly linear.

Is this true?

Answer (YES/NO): NO